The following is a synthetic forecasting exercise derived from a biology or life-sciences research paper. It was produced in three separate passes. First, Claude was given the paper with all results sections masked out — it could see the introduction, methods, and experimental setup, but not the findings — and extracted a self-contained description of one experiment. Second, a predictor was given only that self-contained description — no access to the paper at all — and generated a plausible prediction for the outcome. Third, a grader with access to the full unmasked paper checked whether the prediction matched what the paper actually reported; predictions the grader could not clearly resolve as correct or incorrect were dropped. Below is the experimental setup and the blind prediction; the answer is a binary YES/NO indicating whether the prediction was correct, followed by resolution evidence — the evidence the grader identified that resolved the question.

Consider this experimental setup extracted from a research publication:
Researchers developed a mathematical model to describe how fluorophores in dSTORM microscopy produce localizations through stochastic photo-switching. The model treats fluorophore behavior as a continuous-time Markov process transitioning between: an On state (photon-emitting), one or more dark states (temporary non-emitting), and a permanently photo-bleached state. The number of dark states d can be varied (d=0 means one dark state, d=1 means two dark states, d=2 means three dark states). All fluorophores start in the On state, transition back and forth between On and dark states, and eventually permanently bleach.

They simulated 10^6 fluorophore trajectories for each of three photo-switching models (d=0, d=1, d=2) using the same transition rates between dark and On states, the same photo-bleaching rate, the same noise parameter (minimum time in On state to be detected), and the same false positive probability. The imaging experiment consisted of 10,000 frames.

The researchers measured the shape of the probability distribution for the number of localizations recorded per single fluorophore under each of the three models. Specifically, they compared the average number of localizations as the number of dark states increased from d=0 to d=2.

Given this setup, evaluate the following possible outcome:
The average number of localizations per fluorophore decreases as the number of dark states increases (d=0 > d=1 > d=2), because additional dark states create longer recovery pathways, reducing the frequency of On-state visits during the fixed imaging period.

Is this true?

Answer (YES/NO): YES